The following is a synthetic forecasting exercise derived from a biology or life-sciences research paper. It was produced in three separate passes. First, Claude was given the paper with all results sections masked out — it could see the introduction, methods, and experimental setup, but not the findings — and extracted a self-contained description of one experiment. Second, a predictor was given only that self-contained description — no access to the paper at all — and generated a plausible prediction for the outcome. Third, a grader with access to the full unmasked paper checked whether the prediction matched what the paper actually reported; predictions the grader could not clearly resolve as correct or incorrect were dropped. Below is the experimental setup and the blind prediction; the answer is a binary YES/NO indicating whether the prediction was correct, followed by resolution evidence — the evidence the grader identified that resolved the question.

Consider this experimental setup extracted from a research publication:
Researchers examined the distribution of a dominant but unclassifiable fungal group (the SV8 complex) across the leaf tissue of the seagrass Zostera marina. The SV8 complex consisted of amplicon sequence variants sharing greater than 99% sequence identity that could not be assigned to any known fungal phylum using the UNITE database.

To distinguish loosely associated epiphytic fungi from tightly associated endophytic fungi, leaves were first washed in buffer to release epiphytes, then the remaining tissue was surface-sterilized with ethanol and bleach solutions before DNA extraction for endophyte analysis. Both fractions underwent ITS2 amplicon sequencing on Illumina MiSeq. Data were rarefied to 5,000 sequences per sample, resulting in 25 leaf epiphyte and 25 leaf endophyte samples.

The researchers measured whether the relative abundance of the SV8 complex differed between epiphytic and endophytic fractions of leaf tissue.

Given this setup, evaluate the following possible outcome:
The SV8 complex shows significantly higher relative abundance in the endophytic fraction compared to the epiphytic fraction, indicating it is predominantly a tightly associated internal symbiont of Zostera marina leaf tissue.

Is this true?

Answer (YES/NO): NO